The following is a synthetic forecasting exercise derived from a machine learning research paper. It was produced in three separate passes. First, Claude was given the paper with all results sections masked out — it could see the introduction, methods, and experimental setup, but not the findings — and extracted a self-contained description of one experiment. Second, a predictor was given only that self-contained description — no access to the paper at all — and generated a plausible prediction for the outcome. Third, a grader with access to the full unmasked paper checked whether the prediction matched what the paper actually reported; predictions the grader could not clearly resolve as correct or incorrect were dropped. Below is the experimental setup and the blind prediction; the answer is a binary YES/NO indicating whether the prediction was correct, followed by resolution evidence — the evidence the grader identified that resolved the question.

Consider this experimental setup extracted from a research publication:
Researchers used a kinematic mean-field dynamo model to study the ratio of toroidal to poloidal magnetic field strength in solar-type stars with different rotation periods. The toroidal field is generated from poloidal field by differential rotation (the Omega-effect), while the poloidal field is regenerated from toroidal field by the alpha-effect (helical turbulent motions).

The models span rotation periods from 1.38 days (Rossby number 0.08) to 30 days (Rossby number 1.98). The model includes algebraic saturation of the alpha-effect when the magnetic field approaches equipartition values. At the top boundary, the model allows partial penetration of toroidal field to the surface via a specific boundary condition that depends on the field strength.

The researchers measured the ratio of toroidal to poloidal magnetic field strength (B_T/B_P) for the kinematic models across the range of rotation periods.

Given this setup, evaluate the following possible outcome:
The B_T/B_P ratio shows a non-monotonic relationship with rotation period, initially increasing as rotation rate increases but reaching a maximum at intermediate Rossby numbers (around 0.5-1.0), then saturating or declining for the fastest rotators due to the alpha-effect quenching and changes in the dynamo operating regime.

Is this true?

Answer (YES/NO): NO